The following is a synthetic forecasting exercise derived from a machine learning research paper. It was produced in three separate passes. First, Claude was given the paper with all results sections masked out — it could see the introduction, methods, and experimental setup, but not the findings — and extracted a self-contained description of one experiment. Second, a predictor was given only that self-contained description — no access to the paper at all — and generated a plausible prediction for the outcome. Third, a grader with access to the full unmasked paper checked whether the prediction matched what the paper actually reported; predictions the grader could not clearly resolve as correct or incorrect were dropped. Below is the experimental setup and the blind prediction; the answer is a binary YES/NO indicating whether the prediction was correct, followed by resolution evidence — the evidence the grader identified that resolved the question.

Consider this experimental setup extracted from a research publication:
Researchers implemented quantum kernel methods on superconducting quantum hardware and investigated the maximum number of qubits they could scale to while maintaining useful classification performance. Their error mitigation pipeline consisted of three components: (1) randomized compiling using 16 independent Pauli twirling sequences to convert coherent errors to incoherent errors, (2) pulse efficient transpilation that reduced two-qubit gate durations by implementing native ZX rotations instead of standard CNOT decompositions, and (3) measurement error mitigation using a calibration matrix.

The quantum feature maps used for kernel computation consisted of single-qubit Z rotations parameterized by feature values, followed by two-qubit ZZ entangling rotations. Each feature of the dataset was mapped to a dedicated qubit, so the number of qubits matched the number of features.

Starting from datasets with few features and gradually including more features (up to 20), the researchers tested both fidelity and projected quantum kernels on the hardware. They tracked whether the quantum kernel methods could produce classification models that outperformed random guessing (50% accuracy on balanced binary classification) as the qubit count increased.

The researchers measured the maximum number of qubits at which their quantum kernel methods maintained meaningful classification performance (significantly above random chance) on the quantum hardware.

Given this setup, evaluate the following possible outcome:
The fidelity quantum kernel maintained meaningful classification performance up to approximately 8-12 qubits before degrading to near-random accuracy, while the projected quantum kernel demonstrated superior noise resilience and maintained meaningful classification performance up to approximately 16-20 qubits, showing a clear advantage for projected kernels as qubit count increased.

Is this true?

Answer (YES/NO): NO